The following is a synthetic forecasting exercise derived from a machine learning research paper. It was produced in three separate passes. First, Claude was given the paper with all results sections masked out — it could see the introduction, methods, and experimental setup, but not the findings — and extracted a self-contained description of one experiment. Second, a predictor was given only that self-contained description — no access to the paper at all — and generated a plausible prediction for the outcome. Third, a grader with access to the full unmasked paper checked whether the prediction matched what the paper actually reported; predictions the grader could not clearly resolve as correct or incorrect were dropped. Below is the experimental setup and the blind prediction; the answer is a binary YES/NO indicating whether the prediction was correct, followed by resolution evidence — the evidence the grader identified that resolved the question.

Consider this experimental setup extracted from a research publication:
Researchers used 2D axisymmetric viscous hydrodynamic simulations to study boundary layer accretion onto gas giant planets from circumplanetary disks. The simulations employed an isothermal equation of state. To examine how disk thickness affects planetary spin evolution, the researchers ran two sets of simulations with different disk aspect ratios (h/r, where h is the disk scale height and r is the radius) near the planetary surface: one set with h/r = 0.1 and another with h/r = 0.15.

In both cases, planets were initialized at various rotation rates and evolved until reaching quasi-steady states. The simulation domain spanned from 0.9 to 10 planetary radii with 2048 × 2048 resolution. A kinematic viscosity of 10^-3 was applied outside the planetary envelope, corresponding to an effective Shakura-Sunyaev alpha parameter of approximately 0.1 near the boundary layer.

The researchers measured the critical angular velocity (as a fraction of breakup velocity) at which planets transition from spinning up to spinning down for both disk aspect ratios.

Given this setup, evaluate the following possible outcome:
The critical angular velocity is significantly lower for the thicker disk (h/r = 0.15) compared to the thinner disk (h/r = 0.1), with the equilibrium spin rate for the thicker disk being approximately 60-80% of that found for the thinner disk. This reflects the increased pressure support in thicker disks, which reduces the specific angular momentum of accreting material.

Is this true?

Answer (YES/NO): NO